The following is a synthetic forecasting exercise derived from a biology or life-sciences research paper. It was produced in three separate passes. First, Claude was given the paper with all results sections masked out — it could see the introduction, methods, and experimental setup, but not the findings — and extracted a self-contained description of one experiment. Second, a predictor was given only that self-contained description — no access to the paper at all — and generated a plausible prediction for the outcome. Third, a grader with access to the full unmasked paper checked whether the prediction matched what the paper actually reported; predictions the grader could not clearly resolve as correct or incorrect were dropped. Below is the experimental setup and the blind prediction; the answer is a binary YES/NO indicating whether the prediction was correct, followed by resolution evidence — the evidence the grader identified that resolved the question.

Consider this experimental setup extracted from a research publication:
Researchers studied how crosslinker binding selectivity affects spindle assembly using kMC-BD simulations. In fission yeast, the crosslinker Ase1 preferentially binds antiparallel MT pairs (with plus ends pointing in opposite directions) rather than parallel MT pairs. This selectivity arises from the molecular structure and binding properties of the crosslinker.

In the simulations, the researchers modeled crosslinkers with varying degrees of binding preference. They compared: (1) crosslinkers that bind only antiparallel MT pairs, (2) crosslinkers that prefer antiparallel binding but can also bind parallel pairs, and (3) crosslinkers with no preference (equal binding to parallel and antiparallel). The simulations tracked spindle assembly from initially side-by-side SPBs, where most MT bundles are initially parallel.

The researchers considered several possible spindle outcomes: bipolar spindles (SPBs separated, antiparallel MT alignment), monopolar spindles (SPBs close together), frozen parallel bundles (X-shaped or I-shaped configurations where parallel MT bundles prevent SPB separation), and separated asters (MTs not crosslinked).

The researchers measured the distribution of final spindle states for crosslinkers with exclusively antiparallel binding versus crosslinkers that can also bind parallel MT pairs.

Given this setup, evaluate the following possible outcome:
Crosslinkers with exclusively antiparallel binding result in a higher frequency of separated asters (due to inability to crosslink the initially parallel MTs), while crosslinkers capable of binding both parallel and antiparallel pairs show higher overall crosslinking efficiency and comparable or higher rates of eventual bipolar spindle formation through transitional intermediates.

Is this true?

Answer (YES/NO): NO